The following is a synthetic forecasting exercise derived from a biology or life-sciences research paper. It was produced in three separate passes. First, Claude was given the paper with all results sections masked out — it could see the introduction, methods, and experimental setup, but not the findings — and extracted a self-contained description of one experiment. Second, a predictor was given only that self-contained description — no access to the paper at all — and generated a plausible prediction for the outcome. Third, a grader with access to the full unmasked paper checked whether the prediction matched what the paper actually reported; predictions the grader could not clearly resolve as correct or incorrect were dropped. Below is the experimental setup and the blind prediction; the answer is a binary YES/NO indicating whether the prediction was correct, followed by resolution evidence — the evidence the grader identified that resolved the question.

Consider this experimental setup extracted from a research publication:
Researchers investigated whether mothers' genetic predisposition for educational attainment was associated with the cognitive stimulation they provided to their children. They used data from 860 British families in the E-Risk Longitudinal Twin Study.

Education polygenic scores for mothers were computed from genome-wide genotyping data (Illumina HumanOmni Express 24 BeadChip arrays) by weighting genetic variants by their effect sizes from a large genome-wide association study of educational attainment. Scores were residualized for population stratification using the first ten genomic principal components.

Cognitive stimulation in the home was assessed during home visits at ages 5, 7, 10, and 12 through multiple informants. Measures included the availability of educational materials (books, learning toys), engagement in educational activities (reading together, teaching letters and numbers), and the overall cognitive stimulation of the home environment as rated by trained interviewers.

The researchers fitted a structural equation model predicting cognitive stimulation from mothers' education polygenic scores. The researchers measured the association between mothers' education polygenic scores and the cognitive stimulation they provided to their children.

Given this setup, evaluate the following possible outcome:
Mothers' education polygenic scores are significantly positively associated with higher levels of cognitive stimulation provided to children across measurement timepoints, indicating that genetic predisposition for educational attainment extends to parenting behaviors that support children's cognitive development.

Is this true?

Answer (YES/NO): YES